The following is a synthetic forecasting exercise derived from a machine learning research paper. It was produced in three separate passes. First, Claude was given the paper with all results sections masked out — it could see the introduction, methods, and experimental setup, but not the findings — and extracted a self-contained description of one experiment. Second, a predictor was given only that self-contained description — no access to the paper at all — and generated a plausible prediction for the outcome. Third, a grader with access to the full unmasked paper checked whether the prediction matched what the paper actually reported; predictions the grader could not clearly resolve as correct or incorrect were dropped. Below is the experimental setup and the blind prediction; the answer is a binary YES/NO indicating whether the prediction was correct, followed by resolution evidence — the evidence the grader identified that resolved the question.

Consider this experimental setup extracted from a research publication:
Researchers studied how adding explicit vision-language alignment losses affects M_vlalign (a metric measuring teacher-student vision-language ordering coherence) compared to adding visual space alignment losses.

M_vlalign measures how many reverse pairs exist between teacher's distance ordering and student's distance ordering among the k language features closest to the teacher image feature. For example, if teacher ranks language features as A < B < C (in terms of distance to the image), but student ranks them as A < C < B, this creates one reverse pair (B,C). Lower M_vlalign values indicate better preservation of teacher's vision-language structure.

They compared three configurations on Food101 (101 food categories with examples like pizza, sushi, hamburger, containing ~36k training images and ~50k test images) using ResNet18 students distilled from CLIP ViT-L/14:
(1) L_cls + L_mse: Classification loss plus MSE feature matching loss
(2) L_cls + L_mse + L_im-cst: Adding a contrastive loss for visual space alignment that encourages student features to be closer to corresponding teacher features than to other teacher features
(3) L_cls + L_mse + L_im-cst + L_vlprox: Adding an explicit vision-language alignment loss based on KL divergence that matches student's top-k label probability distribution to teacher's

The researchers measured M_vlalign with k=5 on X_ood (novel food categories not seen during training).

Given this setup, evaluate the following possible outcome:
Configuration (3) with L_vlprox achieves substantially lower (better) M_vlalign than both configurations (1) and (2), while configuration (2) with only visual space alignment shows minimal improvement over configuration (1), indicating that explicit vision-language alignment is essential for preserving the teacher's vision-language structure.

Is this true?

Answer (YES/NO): NO